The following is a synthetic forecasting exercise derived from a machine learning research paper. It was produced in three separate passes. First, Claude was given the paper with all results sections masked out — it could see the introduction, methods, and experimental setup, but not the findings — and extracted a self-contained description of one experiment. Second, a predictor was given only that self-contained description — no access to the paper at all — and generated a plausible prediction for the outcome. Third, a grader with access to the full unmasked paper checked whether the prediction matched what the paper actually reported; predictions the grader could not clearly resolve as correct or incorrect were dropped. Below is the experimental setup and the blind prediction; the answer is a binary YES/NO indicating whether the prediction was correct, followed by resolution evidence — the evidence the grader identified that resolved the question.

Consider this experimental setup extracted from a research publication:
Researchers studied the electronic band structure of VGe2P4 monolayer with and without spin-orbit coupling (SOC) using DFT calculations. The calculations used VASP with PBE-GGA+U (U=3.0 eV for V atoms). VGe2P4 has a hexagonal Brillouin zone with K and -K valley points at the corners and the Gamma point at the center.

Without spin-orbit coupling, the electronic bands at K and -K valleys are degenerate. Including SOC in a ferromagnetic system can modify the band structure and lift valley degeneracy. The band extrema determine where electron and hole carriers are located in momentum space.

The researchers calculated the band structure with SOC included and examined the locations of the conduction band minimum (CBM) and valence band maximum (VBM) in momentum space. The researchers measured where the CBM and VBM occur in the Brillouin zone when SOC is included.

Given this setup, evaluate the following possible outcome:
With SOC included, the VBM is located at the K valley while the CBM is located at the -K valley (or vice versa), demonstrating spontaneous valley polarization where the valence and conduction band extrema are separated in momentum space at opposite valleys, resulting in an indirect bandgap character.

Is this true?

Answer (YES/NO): NO